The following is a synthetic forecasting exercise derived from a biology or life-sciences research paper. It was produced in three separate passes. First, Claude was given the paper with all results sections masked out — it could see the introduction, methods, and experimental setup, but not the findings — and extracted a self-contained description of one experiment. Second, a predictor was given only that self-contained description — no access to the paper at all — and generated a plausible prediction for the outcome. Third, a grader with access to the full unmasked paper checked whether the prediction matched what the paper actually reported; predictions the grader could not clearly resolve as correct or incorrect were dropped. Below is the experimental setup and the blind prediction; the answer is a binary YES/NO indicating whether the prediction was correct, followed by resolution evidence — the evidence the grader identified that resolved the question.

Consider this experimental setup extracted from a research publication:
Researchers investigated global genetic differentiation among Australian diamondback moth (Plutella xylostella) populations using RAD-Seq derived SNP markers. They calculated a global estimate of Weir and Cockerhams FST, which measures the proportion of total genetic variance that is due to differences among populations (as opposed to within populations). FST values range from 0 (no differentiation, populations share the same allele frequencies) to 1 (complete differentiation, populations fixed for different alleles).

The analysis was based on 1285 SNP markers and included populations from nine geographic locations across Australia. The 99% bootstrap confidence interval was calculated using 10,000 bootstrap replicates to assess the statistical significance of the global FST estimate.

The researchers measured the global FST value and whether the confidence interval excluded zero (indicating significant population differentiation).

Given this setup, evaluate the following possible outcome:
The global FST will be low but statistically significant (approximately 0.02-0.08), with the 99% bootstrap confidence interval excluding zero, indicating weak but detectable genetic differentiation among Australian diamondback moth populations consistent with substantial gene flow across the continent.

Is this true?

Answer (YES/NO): YES